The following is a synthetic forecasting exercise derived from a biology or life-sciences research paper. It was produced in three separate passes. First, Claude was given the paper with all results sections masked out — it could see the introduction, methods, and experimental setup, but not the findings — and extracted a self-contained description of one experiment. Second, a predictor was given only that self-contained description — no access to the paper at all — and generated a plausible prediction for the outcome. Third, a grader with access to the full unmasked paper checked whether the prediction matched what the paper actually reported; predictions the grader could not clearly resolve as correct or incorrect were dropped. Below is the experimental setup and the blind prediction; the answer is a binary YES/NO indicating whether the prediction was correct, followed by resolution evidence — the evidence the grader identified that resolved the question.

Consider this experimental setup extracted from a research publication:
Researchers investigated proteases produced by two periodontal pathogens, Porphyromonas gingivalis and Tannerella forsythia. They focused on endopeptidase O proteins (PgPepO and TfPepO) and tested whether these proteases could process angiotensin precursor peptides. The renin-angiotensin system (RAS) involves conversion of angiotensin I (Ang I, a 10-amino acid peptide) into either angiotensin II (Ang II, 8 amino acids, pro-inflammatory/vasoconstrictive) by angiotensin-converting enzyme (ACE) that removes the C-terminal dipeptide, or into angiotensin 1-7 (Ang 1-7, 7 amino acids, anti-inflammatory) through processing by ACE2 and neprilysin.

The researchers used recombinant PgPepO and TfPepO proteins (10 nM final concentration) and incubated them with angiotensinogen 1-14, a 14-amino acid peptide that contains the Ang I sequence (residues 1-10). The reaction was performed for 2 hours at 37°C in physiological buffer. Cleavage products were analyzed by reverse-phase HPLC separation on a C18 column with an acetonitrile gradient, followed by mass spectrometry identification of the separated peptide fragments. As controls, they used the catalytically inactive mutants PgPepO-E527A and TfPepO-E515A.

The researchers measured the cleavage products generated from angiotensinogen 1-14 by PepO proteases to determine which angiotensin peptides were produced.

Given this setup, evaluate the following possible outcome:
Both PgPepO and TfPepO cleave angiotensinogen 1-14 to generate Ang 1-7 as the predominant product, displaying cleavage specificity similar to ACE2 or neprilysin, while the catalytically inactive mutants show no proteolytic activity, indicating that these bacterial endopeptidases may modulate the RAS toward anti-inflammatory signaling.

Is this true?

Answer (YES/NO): NO